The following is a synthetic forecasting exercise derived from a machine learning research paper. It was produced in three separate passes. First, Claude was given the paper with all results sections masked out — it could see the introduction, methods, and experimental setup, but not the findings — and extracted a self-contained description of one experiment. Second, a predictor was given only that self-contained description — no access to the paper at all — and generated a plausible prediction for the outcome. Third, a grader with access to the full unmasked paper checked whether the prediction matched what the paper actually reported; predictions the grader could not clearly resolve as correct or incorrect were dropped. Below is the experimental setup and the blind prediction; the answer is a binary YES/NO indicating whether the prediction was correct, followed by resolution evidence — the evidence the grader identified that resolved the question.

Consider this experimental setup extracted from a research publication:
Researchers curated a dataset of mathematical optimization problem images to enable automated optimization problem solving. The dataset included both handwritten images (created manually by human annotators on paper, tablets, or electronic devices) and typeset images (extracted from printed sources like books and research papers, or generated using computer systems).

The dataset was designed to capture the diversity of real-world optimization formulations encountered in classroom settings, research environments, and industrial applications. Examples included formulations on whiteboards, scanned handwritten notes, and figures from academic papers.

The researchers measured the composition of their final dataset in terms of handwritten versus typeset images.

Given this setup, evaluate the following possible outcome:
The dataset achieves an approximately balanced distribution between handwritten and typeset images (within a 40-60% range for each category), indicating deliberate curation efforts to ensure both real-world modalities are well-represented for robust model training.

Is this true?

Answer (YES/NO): YES